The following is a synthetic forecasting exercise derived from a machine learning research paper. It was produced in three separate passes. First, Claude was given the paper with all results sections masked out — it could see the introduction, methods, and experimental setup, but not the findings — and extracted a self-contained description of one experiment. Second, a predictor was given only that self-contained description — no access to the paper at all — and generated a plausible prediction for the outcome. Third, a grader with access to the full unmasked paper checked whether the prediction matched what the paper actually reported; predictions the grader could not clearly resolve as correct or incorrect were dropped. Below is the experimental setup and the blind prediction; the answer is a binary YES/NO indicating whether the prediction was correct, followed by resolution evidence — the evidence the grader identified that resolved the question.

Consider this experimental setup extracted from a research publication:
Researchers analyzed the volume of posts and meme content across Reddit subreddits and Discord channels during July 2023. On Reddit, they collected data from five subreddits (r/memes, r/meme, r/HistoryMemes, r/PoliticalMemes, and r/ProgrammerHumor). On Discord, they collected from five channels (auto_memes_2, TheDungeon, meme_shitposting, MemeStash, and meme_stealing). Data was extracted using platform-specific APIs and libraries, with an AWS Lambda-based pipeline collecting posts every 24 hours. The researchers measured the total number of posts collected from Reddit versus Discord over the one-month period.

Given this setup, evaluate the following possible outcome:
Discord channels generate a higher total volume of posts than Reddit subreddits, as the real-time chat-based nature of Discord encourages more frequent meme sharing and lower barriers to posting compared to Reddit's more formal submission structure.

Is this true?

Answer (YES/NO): YES